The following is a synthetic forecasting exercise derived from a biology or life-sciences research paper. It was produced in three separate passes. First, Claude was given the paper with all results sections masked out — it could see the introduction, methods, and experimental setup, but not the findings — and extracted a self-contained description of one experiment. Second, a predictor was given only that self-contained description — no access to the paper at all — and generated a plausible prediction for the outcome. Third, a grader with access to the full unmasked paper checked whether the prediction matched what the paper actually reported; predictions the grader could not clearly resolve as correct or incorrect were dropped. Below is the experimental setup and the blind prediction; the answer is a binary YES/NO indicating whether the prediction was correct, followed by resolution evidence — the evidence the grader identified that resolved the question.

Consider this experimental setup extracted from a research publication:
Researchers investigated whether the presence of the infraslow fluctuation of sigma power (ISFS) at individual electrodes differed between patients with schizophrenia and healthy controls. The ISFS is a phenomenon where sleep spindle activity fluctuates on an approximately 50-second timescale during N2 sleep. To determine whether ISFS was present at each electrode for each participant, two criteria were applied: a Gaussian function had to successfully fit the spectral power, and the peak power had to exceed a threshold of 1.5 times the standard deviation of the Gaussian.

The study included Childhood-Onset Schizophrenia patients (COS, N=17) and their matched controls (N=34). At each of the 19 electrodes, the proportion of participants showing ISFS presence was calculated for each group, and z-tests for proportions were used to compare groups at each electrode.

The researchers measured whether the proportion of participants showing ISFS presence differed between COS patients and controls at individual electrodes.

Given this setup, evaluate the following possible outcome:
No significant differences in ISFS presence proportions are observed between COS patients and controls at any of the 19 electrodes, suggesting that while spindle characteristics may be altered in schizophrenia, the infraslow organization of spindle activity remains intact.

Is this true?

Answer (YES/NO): NO